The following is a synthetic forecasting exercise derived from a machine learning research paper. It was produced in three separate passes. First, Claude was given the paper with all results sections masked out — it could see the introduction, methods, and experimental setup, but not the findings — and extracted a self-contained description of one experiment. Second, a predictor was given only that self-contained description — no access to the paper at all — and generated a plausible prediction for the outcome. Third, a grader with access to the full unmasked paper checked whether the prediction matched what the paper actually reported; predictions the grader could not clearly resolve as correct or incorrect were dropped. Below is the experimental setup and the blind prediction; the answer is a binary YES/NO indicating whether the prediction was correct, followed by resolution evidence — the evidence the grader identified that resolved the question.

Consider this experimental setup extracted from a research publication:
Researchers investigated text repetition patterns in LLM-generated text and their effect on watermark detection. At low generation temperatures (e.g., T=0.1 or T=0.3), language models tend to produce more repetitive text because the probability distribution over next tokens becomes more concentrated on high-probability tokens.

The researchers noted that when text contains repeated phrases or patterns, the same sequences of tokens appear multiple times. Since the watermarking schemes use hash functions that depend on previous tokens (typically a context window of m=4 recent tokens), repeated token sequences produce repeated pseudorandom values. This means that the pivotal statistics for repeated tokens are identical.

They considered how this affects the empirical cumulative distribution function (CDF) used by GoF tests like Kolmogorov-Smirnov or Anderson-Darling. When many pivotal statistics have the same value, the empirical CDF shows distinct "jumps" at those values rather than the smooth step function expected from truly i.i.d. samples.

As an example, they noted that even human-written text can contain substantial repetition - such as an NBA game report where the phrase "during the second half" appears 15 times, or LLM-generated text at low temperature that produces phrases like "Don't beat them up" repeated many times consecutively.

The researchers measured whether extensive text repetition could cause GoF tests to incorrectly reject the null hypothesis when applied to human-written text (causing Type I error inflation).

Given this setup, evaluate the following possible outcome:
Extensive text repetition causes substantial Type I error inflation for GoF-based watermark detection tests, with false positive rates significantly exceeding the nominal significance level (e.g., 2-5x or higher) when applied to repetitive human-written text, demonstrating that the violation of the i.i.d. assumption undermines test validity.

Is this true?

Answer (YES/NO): NO